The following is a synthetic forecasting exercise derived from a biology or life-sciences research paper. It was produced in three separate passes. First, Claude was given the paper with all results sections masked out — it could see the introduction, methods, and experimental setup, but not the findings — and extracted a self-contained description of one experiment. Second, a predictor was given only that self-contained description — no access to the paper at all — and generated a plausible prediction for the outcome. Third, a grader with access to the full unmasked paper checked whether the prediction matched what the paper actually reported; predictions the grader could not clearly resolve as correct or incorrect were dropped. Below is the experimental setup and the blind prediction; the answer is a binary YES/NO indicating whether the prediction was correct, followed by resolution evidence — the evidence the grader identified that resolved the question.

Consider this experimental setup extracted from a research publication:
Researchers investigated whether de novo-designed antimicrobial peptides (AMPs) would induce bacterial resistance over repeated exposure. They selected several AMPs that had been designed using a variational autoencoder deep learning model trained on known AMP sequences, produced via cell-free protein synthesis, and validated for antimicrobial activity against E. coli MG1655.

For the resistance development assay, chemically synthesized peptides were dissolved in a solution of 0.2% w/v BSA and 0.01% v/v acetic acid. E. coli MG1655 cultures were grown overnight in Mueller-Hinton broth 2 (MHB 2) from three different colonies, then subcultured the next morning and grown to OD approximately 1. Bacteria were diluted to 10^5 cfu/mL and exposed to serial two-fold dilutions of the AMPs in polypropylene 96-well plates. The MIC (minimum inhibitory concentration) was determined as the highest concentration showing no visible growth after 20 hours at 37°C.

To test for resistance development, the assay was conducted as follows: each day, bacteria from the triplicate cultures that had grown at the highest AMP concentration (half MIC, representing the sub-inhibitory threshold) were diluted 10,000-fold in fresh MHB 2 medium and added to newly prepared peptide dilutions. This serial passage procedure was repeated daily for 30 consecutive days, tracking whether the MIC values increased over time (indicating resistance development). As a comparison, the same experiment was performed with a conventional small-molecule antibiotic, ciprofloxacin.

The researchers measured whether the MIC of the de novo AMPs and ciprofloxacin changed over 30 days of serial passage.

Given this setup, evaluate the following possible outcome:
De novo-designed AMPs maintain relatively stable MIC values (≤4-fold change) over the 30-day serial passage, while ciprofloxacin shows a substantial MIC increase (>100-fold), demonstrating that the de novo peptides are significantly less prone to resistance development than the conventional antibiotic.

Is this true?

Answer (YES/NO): NO